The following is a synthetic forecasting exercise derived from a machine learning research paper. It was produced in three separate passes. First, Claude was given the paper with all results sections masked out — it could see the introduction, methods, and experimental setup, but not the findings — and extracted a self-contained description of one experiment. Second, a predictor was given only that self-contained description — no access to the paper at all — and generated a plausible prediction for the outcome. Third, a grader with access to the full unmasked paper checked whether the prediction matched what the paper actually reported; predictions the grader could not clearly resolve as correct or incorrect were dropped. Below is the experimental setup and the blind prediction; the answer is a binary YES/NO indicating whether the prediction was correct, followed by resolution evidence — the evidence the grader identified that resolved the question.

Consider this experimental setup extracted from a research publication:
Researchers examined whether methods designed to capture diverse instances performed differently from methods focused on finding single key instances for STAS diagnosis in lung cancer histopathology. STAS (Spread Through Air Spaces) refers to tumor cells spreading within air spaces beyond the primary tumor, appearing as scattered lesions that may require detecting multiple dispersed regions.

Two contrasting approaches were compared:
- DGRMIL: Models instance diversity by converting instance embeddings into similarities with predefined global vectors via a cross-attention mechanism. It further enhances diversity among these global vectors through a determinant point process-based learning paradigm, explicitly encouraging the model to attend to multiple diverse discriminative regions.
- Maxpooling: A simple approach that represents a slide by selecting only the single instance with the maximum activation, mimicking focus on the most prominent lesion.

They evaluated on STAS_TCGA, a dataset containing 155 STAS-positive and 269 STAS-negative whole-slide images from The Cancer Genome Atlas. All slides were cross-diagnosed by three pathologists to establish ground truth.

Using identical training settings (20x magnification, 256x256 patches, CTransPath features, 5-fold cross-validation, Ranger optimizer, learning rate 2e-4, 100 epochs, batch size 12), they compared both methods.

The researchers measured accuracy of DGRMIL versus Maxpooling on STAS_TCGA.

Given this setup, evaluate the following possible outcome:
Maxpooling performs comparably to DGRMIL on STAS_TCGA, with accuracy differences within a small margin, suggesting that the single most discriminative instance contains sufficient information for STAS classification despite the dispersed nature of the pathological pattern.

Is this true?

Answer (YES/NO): YES